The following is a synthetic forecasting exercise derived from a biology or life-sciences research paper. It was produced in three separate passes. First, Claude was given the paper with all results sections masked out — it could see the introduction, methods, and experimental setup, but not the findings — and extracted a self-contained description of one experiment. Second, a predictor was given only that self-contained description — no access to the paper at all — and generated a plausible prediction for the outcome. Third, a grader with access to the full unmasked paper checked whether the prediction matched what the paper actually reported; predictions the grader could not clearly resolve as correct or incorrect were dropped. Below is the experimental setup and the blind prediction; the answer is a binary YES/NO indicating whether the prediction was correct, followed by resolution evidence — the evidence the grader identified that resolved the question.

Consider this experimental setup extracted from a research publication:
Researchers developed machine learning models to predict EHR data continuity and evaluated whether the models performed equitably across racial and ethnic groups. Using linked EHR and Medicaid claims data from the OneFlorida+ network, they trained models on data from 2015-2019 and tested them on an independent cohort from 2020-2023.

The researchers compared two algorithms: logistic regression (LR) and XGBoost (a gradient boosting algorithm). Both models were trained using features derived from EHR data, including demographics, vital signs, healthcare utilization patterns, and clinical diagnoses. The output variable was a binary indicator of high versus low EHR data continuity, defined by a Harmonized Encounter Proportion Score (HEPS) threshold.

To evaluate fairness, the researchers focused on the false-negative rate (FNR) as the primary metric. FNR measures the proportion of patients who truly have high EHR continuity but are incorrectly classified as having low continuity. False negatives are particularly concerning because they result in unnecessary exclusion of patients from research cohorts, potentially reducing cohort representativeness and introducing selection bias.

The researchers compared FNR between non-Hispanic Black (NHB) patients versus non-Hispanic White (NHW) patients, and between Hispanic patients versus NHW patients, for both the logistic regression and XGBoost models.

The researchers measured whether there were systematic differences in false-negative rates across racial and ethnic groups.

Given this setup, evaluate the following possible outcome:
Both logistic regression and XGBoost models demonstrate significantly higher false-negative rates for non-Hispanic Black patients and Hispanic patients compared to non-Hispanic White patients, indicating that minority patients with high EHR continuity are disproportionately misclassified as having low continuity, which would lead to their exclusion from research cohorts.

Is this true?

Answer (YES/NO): NO